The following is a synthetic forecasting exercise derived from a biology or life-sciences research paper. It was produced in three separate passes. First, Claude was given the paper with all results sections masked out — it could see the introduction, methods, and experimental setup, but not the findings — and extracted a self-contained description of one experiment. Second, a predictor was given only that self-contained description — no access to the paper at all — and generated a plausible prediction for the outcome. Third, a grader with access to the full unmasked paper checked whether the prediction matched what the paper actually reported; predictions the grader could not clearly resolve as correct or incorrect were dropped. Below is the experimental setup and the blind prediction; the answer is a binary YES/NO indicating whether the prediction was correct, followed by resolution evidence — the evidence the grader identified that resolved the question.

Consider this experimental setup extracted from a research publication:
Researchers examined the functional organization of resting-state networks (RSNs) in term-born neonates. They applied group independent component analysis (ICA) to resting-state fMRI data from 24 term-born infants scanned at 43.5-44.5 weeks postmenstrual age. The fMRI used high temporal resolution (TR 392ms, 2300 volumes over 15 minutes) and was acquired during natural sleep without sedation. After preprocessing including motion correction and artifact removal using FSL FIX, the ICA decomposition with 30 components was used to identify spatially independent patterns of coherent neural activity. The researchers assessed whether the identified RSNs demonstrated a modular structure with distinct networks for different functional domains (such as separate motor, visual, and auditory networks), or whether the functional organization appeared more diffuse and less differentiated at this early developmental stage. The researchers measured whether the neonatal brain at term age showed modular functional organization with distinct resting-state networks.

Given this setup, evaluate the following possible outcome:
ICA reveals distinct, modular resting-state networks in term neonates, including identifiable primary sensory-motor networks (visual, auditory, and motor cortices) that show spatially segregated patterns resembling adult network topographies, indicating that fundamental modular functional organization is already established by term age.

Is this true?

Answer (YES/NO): YES